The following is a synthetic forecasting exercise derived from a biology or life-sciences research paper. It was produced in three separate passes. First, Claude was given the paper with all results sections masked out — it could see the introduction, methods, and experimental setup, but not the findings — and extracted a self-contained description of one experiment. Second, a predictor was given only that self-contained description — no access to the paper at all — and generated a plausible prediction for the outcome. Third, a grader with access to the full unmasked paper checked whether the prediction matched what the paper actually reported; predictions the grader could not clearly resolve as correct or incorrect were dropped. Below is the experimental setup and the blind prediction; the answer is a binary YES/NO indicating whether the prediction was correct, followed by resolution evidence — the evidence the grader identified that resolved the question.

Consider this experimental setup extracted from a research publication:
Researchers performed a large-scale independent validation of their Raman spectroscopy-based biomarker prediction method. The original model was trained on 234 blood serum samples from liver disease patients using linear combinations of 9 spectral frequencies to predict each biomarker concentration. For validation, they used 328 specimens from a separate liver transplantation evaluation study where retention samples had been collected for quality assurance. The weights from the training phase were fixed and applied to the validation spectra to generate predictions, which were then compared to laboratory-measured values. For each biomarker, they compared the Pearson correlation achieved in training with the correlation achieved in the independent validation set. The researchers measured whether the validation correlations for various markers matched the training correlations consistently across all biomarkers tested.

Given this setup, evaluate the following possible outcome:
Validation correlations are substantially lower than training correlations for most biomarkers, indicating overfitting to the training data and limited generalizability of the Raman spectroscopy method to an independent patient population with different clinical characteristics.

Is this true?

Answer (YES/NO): NO